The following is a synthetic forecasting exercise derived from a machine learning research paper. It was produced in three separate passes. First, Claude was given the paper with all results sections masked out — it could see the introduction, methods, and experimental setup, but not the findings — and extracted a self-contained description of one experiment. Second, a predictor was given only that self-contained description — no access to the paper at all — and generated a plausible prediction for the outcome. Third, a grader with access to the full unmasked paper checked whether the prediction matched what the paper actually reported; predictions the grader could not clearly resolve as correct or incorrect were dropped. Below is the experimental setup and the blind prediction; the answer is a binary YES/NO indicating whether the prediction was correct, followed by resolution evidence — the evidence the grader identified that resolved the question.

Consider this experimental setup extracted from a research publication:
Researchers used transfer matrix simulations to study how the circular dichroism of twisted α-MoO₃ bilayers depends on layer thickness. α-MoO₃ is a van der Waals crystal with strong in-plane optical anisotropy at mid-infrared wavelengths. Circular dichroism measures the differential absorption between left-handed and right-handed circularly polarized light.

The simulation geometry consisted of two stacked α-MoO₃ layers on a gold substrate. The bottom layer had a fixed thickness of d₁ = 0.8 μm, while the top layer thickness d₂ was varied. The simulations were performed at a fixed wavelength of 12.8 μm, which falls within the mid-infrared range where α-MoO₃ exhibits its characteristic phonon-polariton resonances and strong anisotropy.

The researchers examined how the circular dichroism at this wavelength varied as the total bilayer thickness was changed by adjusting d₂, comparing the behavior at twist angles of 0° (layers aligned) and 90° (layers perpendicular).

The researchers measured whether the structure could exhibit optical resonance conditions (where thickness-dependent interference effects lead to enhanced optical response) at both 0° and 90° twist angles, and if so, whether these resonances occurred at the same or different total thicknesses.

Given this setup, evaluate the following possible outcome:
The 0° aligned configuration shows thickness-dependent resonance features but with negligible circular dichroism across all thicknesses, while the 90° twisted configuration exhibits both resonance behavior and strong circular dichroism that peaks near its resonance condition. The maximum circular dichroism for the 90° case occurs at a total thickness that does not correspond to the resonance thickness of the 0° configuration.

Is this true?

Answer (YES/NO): NO